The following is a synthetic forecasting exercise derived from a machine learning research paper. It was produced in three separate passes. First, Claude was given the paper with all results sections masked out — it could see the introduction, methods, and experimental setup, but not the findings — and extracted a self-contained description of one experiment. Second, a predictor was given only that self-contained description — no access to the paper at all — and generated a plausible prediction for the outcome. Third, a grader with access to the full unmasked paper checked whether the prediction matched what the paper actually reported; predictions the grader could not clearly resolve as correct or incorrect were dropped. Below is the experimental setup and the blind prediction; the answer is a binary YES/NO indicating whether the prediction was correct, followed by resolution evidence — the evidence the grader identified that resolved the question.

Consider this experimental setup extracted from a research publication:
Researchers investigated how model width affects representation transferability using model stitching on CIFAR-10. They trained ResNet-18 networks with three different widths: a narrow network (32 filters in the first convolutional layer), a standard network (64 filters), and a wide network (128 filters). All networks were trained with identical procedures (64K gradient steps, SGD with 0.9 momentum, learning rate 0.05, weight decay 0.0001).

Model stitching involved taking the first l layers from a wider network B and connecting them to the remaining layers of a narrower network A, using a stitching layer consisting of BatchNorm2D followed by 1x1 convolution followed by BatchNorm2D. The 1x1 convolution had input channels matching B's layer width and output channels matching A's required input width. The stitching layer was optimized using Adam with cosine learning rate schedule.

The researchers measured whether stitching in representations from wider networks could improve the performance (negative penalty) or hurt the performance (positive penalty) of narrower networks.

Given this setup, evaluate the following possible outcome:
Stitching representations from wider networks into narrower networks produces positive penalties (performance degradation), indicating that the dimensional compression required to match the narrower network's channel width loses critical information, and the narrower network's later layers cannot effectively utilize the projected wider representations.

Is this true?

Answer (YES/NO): NO